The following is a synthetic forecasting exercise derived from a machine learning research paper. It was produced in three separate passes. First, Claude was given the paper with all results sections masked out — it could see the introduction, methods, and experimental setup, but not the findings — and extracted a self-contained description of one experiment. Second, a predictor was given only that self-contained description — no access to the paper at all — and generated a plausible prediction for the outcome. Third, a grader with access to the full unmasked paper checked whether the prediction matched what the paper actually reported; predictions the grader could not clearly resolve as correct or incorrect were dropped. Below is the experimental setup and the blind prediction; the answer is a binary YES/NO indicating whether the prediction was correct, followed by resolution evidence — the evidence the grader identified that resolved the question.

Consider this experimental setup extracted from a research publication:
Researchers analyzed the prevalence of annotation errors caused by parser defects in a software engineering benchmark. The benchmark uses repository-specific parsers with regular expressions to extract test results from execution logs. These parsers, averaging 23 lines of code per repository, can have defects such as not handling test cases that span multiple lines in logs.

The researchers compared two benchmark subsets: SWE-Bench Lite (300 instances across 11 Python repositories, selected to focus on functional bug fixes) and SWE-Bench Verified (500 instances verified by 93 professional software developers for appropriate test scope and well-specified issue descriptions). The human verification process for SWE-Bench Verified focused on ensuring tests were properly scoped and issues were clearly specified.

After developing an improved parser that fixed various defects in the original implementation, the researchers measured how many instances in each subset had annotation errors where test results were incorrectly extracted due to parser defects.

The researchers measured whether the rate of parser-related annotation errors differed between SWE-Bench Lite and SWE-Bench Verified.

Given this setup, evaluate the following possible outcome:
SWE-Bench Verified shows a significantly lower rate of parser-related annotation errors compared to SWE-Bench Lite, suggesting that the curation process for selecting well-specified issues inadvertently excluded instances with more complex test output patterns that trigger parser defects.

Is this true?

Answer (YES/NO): NO